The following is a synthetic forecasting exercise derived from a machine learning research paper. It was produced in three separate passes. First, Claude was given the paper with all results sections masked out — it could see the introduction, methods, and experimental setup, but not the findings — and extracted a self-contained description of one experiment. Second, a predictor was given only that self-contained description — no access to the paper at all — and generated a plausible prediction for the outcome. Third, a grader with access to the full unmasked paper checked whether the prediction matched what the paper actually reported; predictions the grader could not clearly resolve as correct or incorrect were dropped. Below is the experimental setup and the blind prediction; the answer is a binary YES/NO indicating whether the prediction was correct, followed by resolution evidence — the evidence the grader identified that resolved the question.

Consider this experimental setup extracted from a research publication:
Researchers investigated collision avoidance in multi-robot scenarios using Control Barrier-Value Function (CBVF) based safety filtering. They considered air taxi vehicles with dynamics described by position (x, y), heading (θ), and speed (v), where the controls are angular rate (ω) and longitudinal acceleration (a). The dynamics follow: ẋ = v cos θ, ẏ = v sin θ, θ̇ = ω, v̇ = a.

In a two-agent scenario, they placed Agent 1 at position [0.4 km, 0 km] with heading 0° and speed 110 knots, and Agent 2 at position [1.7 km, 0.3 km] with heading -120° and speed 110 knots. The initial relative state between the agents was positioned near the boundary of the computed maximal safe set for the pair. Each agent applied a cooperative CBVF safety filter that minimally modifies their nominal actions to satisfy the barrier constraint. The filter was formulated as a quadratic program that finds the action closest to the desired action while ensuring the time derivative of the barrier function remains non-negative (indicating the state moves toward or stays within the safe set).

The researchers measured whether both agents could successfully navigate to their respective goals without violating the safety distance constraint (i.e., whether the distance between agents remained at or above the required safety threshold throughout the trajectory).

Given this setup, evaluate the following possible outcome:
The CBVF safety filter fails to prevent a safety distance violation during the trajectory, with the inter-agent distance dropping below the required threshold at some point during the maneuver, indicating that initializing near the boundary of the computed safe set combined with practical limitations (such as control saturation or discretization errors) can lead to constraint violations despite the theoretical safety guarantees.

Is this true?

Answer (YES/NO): NO